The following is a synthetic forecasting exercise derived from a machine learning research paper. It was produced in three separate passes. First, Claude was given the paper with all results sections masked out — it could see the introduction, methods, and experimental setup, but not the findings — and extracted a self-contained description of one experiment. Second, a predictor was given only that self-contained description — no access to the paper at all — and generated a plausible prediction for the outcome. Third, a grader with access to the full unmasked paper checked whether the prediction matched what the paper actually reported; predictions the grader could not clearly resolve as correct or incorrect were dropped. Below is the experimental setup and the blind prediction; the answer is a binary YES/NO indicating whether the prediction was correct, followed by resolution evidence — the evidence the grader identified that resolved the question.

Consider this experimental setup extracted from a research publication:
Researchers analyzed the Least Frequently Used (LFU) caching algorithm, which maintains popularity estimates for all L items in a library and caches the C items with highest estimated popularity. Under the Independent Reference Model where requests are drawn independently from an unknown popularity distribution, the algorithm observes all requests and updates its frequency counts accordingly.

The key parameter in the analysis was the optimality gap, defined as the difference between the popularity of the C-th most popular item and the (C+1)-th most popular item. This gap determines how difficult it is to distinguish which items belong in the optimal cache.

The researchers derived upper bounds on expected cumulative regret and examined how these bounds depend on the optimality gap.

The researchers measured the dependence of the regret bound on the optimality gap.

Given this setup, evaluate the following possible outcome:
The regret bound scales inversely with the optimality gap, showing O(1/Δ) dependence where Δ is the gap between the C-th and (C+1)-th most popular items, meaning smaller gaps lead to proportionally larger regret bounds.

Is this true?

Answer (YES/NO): NO